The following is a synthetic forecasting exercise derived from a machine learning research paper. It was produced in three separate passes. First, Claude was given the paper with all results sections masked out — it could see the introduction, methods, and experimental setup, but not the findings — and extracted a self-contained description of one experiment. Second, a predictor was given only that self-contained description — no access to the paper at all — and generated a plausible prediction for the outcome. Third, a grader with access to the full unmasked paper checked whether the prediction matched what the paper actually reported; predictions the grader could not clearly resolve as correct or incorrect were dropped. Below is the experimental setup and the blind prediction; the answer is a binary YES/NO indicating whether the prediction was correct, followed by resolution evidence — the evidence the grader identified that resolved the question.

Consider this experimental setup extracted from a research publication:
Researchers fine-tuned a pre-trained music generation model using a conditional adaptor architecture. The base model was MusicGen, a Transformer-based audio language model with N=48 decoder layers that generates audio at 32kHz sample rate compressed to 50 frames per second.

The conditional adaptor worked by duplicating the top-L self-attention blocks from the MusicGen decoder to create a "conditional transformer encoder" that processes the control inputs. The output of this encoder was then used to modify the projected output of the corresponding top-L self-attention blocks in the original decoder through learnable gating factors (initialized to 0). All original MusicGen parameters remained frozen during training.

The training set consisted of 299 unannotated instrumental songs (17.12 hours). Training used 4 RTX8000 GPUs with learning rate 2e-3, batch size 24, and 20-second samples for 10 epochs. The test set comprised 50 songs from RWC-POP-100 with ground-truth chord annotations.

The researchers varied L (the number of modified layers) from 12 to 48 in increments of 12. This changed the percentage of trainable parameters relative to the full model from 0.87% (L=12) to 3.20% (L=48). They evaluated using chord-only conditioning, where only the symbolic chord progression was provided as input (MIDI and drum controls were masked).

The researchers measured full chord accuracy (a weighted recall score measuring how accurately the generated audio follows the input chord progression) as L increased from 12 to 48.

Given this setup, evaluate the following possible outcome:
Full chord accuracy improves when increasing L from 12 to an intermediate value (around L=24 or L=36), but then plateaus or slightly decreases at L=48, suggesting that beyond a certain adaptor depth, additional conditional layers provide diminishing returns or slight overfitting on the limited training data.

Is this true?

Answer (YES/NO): NO